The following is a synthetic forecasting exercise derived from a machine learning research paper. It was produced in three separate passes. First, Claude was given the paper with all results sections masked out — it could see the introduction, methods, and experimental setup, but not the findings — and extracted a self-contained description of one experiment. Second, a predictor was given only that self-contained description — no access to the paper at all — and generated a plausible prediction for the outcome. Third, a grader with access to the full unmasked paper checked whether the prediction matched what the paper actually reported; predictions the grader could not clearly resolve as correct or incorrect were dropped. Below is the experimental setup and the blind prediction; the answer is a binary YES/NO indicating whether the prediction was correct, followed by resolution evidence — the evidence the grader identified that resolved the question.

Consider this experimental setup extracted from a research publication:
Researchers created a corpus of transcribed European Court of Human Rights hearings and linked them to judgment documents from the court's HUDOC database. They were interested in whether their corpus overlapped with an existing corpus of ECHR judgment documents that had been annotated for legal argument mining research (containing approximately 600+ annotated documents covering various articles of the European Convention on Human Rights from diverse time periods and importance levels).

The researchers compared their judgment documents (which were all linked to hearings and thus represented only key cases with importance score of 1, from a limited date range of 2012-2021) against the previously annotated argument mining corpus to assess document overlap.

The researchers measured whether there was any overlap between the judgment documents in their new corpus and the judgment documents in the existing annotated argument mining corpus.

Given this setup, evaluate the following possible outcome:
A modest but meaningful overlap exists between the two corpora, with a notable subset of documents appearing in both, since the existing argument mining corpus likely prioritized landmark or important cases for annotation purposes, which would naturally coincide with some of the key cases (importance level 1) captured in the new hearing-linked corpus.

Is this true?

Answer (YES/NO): NO